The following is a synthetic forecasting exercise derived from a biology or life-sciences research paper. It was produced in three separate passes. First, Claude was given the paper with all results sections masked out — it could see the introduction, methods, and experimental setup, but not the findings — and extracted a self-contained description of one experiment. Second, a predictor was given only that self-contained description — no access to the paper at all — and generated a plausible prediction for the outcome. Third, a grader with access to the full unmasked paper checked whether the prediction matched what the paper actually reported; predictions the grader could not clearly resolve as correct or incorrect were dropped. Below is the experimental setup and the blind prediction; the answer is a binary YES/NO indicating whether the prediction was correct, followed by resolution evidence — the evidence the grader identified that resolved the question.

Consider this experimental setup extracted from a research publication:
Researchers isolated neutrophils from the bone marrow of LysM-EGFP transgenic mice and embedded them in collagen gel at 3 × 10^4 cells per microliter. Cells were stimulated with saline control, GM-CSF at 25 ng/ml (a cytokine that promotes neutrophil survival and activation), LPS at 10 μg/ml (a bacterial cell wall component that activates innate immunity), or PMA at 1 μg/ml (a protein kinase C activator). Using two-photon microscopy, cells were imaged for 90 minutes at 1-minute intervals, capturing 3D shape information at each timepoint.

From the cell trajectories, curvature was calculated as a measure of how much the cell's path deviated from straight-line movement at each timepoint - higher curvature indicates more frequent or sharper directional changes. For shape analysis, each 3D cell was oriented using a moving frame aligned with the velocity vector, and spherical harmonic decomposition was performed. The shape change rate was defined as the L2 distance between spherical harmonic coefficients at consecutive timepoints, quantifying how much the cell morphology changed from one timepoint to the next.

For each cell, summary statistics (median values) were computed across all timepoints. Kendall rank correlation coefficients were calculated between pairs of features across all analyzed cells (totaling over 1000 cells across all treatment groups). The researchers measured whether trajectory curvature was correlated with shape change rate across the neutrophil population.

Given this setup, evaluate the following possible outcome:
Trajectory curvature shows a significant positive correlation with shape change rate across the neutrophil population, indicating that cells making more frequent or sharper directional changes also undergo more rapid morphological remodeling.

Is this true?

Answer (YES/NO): NO